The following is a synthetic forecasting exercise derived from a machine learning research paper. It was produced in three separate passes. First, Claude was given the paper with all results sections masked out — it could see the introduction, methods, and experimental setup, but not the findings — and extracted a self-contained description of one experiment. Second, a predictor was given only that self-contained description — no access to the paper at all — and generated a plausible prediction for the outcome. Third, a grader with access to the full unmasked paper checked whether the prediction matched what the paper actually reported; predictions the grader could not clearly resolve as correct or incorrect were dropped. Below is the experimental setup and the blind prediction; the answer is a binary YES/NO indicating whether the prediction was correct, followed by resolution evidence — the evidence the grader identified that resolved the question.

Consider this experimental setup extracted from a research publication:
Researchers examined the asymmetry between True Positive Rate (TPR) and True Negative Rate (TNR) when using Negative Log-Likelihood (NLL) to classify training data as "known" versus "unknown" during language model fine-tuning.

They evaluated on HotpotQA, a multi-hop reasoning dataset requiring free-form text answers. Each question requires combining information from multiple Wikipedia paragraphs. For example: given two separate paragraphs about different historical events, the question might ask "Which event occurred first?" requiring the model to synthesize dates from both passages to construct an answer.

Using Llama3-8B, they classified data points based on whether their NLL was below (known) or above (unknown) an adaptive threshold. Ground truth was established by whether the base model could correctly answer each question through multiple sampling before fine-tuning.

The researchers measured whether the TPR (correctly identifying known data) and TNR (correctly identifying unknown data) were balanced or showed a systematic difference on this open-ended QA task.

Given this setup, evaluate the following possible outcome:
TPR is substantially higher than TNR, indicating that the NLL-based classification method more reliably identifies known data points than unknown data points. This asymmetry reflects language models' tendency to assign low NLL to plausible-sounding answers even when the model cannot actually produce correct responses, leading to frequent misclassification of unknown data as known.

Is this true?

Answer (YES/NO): NO